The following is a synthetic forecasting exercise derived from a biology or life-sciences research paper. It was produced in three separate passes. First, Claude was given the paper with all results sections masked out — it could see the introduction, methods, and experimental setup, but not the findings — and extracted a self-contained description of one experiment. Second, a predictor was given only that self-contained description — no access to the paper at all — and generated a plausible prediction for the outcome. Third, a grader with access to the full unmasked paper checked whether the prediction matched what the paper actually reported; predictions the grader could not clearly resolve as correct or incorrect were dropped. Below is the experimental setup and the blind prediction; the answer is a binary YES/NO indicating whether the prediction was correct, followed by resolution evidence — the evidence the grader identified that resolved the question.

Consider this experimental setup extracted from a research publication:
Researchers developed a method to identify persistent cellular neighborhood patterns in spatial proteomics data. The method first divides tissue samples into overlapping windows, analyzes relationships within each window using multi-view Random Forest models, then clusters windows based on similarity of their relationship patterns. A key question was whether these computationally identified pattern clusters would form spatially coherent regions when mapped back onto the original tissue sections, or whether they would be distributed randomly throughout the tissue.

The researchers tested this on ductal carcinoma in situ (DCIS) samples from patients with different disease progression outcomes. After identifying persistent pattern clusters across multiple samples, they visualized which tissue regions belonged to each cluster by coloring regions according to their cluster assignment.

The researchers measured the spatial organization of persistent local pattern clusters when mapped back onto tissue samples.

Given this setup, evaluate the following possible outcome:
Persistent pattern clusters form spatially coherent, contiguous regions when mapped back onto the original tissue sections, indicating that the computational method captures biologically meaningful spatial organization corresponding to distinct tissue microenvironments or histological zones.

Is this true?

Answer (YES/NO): YES